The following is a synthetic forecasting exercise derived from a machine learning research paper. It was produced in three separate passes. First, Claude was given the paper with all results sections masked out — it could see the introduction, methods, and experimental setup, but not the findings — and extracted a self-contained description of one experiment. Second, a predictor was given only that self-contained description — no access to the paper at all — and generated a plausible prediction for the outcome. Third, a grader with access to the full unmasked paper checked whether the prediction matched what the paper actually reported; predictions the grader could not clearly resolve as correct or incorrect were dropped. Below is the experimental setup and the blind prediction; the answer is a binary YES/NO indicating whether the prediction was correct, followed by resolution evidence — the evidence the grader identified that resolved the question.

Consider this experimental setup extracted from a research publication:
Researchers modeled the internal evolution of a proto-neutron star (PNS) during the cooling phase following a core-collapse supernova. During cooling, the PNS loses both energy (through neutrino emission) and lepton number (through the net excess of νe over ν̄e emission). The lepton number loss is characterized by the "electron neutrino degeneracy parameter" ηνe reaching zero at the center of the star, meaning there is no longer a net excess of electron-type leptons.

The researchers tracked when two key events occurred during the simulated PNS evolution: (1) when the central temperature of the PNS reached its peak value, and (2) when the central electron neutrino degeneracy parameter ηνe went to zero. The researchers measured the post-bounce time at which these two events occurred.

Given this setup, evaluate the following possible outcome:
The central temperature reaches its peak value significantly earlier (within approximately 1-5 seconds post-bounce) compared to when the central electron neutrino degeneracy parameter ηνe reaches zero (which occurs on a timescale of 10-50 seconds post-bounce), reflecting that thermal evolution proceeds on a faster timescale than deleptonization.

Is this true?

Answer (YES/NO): NO